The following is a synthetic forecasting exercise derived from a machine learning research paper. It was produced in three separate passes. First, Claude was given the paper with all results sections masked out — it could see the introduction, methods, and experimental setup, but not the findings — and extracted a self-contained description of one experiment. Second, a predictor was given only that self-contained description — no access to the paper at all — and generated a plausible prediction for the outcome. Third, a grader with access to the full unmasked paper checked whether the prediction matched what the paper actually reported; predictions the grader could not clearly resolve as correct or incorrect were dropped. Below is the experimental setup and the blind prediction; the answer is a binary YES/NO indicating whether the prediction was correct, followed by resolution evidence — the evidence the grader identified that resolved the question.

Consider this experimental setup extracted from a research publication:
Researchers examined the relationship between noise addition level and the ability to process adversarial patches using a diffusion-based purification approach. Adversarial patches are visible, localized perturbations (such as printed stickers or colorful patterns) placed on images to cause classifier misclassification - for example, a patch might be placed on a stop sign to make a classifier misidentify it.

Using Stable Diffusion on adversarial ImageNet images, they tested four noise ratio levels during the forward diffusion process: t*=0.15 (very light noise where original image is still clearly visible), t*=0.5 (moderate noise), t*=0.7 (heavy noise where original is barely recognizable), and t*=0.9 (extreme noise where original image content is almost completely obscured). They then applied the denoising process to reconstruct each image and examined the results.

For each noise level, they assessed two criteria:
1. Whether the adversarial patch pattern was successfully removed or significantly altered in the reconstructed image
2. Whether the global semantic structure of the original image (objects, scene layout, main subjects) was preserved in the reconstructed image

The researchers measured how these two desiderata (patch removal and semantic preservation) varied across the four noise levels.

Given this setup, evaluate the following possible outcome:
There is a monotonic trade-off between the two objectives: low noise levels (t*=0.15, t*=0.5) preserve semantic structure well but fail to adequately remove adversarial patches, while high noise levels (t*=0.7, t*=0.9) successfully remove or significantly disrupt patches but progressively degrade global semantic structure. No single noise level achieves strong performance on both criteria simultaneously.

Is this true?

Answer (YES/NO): YES